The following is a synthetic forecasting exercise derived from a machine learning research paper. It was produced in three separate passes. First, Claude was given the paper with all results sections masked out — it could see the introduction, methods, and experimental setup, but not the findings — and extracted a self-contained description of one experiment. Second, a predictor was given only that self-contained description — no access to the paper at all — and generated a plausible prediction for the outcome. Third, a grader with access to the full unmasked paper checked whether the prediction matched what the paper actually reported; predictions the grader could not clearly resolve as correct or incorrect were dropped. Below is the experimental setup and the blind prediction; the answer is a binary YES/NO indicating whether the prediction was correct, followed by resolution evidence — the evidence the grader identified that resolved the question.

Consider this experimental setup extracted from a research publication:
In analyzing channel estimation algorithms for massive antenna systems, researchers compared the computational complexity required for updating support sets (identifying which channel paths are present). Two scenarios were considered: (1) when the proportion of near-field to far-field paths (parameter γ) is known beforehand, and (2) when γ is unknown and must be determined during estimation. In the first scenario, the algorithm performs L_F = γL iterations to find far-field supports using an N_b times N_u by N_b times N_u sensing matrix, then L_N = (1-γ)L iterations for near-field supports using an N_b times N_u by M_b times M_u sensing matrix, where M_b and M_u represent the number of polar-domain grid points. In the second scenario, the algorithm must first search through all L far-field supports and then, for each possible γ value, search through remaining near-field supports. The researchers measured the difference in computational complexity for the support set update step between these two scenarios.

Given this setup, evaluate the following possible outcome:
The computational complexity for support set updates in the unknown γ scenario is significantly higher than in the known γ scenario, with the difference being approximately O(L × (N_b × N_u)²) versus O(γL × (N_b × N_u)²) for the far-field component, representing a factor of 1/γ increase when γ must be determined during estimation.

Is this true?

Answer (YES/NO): YES